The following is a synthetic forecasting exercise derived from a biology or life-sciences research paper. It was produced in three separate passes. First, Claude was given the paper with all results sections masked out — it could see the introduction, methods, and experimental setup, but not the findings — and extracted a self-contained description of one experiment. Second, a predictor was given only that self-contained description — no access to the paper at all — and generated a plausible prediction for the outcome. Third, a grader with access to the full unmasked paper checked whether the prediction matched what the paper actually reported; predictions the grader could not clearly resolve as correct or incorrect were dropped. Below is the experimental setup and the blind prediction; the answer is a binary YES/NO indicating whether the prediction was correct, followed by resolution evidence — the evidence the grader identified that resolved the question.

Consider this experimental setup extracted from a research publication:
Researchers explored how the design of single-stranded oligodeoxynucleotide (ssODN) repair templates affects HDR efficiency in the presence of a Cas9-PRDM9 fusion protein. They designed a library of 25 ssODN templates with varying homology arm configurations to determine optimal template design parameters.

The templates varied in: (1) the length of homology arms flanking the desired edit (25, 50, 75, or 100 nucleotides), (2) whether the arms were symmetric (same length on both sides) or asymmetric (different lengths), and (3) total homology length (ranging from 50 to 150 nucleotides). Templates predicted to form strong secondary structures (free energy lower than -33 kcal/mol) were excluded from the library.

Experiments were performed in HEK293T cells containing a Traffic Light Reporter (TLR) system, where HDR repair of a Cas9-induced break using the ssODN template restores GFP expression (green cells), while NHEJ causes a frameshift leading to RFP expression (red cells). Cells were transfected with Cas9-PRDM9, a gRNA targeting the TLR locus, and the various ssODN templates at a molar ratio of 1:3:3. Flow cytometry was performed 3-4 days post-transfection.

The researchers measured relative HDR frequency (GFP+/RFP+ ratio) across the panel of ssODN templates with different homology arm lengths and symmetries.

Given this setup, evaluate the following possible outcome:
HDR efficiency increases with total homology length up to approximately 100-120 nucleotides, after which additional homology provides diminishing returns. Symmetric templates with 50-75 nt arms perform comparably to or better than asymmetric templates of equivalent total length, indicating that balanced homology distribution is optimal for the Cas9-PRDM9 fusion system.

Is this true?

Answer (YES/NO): NO